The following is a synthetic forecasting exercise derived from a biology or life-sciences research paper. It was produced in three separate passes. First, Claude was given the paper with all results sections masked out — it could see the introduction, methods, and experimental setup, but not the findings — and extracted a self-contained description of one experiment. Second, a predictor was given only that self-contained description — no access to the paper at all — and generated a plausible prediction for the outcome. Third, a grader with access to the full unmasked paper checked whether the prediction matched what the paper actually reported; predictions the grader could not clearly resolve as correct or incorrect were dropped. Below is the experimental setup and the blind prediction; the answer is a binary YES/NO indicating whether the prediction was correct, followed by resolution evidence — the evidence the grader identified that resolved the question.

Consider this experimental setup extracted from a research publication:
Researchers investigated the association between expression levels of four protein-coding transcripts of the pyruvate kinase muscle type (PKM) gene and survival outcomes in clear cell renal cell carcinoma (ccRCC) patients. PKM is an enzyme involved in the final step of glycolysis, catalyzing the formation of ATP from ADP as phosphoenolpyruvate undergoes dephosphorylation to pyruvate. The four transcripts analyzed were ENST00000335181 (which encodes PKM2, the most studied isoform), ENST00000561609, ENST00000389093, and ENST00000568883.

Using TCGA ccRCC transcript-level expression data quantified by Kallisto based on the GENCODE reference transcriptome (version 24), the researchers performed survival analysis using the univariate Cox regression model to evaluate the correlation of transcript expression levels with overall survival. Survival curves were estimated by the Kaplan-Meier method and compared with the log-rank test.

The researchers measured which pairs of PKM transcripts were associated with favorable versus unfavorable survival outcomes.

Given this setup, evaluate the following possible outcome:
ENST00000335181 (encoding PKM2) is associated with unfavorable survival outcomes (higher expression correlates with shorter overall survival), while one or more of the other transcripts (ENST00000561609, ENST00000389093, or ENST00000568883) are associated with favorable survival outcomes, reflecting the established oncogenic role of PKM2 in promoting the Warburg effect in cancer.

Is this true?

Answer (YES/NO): NO